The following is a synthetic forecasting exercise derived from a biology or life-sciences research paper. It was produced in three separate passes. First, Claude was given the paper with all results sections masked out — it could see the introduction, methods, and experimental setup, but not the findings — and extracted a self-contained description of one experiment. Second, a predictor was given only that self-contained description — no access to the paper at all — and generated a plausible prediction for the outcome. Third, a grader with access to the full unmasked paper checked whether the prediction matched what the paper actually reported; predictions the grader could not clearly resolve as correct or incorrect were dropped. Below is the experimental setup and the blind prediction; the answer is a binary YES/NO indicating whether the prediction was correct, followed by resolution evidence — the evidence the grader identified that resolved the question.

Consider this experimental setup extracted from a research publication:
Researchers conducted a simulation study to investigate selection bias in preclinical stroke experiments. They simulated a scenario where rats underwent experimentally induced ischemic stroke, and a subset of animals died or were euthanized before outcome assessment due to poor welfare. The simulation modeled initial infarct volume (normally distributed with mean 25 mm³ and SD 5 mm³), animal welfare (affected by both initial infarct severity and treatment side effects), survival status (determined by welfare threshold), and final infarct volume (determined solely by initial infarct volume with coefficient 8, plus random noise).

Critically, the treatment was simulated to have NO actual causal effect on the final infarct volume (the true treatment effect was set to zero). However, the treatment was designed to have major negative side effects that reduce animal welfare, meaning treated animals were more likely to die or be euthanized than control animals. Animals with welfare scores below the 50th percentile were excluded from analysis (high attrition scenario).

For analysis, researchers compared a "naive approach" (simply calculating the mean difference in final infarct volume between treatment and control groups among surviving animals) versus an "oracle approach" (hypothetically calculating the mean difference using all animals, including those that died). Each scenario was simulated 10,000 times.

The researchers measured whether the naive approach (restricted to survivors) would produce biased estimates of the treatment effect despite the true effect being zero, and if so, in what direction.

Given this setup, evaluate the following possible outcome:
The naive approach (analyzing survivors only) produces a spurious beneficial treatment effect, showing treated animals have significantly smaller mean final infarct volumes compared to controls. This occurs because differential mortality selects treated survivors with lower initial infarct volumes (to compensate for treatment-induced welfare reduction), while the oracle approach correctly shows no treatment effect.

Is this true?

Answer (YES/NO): YES